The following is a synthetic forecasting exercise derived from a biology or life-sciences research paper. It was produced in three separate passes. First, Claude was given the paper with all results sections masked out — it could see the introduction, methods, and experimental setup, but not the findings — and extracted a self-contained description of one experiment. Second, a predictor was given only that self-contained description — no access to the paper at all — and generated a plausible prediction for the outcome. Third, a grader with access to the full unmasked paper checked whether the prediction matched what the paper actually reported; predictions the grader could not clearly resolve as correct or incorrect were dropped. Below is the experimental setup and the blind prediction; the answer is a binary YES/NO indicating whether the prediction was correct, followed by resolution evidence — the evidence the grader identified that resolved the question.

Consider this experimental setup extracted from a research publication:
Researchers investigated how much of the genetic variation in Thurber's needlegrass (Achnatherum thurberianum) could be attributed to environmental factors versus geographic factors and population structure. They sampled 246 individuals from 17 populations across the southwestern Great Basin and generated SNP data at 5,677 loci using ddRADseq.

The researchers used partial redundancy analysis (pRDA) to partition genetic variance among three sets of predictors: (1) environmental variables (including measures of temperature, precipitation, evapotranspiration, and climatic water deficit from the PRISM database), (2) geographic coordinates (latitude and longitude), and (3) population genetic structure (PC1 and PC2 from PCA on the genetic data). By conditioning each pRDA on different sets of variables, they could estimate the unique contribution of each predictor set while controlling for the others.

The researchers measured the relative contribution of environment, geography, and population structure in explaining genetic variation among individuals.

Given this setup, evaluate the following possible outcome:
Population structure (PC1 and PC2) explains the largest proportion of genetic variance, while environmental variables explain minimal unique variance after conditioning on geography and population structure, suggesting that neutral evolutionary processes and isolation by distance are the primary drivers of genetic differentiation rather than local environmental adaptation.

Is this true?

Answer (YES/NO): NO